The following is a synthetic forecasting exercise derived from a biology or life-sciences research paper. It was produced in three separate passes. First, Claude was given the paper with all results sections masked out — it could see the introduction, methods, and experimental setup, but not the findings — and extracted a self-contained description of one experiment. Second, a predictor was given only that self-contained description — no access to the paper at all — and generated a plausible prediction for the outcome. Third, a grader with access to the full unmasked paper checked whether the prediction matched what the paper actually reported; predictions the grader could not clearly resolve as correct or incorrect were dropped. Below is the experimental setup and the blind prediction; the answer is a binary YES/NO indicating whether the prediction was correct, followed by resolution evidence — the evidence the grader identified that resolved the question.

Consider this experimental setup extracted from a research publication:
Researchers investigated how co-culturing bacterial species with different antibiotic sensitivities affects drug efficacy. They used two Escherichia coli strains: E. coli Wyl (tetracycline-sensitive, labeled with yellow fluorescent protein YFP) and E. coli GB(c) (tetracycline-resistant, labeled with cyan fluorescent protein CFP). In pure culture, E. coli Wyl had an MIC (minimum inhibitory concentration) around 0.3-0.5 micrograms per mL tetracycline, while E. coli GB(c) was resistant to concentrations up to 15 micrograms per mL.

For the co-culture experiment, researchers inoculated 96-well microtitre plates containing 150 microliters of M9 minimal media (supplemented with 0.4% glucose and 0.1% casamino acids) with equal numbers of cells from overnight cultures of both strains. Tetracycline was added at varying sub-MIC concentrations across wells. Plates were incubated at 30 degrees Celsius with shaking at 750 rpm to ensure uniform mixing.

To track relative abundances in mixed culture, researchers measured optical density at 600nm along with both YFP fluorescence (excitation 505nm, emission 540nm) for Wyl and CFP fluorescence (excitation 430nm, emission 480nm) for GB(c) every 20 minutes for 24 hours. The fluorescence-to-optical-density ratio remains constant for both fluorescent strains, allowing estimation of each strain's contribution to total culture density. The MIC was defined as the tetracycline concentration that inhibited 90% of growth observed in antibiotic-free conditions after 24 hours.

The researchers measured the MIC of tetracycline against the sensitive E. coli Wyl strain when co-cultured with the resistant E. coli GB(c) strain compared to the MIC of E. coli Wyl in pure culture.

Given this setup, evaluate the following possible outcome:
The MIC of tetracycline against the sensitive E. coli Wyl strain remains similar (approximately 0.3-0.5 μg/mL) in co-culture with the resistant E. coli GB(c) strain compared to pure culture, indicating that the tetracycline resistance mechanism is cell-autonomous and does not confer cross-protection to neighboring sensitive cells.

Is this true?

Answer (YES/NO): NO